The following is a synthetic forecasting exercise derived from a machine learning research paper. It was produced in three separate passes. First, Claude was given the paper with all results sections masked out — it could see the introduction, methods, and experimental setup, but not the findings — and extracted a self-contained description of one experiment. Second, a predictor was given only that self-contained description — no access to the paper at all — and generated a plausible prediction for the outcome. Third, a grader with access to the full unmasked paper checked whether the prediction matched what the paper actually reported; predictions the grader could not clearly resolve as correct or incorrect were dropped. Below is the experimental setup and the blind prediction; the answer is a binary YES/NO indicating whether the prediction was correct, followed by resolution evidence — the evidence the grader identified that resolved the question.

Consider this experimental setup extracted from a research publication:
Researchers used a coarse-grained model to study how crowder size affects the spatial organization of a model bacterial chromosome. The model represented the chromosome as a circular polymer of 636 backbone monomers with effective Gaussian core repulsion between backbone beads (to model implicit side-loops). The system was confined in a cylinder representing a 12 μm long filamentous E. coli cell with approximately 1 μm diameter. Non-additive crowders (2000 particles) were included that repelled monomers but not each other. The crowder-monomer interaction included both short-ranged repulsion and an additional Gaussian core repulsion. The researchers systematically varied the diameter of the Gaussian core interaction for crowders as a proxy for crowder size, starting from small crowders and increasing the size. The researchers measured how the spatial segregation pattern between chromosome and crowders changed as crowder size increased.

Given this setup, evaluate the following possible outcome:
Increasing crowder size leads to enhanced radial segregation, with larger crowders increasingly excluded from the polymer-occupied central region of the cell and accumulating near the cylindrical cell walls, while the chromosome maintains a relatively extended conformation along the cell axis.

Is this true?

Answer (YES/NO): NO